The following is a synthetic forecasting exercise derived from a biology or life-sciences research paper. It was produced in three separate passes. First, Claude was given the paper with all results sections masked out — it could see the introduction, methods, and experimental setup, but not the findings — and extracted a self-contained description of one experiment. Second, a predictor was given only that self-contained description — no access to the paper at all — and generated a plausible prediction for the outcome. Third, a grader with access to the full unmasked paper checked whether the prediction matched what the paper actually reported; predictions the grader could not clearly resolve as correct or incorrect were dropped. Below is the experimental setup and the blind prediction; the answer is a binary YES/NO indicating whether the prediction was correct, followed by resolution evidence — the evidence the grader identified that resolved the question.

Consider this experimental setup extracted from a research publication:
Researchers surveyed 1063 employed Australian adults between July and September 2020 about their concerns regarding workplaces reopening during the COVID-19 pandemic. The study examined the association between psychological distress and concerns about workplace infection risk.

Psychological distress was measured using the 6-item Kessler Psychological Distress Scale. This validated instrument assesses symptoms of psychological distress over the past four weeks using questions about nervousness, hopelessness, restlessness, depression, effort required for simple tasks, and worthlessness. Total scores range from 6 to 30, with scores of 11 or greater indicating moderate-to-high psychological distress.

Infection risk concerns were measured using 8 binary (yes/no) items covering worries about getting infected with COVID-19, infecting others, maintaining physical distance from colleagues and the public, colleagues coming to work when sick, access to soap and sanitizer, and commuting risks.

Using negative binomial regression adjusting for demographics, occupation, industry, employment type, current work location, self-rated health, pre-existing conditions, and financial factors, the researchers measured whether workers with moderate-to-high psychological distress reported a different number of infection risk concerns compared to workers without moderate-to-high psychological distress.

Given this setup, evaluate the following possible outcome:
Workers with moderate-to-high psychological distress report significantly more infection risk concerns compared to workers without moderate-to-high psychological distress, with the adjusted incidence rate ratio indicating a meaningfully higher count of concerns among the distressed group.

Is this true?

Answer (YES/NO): YES